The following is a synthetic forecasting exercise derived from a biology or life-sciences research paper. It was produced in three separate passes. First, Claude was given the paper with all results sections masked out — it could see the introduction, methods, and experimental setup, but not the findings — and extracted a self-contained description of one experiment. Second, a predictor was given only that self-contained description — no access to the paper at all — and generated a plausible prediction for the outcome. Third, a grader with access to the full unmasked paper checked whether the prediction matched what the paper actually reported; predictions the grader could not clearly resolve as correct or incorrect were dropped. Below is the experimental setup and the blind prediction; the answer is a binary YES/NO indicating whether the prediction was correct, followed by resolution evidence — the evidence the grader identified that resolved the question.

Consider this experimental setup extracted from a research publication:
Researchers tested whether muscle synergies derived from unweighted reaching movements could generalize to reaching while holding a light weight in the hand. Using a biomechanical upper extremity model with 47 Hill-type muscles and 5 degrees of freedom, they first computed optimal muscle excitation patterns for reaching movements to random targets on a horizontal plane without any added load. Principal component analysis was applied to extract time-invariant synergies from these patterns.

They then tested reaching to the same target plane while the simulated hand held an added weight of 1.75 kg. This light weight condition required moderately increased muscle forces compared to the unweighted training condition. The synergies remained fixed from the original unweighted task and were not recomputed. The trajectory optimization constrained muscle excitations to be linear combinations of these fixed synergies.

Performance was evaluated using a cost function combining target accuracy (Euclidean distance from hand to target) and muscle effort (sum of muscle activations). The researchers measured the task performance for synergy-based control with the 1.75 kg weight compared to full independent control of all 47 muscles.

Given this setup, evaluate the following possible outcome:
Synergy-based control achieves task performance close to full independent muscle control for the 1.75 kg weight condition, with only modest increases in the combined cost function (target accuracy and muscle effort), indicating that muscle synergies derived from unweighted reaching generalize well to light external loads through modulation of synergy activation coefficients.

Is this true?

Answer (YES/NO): NO